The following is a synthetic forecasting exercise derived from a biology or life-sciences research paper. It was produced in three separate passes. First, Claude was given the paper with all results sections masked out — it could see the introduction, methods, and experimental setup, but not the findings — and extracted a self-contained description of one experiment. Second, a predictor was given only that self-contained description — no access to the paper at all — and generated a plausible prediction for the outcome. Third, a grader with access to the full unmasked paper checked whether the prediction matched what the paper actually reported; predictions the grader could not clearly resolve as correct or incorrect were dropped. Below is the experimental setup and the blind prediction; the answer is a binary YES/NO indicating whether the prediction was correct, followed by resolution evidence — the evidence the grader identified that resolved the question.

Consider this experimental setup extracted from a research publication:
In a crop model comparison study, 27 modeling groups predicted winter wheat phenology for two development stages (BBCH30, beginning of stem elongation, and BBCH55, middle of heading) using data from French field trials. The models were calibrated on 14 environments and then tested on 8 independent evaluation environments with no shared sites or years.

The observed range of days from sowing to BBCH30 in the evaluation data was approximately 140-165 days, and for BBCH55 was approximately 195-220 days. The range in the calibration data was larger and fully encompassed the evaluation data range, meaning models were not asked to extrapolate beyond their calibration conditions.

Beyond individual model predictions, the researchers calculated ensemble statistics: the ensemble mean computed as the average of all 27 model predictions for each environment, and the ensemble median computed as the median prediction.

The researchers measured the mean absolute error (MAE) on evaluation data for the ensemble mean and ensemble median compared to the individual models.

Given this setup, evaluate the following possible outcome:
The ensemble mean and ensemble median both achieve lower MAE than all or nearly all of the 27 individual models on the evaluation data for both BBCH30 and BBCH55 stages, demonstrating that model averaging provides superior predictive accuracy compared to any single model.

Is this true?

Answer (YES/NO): NO